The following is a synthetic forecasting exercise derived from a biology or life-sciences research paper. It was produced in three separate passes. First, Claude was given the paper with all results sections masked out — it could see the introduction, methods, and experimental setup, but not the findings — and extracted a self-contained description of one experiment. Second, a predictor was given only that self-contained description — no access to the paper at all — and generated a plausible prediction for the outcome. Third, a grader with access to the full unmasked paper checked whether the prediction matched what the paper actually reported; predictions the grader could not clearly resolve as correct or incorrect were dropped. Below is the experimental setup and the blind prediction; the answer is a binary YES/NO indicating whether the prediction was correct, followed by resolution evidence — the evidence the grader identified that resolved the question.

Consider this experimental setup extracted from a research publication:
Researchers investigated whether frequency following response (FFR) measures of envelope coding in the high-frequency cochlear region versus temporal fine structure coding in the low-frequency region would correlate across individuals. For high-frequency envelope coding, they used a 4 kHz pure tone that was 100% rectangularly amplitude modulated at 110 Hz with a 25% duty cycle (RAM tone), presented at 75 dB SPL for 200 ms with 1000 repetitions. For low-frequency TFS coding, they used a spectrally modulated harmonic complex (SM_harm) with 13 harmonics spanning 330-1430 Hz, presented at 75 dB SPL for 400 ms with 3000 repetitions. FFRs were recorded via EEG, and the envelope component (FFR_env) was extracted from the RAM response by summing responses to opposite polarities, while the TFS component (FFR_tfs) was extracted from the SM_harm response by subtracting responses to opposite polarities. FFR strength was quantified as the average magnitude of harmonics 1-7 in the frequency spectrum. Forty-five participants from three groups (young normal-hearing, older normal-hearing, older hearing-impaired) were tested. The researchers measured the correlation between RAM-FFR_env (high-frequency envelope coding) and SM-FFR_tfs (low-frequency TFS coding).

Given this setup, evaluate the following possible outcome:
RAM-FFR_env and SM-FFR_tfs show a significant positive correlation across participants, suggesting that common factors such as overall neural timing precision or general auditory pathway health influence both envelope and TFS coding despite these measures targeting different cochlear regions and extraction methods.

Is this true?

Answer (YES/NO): YES